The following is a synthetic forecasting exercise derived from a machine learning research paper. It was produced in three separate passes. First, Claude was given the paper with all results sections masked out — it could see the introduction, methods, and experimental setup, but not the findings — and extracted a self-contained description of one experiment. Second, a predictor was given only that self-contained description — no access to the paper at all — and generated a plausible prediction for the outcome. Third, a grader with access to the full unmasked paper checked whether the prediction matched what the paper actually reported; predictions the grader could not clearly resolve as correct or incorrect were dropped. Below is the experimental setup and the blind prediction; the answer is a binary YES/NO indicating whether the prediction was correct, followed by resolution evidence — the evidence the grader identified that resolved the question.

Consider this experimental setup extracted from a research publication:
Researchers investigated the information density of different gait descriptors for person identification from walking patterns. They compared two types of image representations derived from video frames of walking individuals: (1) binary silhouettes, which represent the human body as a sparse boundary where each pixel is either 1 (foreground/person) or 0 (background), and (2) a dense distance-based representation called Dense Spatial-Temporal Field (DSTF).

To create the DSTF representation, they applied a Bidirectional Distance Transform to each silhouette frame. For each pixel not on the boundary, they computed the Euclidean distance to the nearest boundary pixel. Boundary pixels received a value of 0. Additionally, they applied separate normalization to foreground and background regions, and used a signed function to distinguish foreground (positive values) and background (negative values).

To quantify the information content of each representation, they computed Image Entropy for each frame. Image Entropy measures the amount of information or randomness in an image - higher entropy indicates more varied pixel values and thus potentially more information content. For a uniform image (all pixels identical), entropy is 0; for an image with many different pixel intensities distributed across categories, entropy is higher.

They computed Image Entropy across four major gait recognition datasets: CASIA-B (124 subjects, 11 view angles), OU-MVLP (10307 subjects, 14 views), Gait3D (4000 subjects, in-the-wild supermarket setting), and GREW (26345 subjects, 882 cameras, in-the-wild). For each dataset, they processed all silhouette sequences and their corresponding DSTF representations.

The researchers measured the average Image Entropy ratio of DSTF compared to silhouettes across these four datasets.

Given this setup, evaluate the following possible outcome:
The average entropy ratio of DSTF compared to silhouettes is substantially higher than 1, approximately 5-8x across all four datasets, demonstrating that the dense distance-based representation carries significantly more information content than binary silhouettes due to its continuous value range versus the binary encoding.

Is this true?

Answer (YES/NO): NO